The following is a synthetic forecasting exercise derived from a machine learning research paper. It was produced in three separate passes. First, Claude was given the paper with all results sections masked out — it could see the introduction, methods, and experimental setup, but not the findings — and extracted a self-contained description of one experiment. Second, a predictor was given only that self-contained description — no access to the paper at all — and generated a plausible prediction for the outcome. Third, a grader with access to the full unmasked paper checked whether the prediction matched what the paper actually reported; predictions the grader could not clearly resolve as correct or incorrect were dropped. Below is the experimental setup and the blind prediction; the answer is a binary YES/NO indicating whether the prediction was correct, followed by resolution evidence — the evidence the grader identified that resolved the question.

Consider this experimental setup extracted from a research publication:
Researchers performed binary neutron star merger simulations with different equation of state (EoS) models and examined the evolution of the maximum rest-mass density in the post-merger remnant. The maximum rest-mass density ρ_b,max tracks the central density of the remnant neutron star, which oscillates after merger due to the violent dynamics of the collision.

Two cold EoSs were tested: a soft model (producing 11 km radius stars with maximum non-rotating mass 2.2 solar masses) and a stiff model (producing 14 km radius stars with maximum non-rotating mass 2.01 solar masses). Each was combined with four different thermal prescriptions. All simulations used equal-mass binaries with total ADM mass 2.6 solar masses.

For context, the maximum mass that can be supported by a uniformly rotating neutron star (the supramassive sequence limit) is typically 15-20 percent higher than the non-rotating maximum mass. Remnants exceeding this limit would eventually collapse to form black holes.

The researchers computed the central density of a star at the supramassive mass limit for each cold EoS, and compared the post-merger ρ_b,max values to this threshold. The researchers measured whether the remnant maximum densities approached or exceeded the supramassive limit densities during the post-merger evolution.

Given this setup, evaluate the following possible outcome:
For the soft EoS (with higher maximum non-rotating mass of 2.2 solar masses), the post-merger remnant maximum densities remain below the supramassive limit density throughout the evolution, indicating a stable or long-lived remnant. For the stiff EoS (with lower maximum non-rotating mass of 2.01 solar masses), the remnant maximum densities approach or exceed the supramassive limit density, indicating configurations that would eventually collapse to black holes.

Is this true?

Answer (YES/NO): YES